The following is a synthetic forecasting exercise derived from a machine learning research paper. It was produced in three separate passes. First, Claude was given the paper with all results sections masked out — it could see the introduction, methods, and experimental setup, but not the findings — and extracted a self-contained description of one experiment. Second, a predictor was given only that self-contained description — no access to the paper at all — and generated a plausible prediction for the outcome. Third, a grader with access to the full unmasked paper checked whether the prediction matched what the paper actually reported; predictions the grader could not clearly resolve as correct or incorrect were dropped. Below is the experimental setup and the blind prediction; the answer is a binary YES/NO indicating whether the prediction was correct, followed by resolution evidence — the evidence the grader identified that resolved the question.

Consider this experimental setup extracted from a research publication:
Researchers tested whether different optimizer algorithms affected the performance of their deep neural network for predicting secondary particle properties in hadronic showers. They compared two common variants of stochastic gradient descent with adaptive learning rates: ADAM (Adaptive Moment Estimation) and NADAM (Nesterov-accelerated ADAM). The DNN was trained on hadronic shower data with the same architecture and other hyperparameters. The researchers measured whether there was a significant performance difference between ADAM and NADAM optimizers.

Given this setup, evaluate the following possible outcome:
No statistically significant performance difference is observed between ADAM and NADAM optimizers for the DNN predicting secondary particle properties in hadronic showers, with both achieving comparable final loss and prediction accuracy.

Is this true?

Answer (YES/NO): YES